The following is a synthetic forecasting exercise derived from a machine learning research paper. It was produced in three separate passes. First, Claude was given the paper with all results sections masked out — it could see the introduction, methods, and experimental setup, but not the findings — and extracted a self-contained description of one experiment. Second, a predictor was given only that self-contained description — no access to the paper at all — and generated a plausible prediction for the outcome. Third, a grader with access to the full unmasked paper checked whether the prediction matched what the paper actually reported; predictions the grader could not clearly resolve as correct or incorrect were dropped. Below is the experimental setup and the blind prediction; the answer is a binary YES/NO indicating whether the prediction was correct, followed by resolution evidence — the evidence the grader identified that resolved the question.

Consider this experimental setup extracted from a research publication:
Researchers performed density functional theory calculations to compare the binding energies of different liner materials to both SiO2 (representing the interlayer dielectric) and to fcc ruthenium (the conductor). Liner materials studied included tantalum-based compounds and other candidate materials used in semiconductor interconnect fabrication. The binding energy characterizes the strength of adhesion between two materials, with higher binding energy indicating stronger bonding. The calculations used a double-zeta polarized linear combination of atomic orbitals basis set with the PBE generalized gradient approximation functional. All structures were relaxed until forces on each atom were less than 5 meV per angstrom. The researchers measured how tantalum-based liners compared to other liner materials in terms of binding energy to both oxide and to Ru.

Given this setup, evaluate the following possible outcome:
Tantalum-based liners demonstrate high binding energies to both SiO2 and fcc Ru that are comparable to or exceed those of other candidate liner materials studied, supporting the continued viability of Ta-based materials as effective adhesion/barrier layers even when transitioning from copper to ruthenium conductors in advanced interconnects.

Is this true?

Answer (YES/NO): YES